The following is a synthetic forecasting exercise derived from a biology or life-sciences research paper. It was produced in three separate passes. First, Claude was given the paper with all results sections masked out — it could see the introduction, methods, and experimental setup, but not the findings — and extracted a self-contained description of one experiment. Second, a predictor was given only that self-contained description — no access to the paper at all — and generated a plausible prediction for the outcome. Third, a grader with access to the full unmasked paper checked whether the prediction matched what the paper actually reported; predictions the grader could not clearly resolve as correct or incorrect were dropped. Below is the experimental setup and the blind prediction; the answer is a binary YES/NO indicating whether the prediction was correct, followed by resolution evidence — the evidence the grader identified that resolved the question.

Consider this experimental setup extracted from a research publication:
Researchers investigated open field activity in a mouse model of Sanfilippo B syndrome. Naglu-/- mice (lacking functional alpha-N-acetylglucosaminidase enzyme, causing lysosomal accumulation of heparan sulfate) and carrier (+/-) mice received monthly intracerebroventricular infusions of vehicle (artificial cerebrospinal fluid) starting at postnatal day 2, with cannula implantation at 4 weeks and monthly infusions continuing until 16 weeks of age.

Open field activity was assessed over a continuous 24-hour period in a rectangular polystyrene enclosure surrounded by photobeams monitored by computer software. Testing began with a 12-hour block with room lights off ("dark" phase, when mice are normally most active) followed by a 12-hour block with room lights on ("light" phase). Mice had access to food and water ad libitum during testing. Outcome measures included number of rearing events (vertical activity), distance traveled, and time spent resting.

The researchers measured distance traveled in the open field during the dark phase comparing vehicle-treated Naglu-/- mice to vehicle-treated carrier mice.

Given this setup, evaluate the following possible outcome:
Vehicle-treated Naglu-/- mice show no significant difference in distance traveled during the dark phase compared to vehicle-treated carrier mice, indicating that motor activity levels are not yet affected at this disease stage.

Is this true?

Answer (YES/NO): YES